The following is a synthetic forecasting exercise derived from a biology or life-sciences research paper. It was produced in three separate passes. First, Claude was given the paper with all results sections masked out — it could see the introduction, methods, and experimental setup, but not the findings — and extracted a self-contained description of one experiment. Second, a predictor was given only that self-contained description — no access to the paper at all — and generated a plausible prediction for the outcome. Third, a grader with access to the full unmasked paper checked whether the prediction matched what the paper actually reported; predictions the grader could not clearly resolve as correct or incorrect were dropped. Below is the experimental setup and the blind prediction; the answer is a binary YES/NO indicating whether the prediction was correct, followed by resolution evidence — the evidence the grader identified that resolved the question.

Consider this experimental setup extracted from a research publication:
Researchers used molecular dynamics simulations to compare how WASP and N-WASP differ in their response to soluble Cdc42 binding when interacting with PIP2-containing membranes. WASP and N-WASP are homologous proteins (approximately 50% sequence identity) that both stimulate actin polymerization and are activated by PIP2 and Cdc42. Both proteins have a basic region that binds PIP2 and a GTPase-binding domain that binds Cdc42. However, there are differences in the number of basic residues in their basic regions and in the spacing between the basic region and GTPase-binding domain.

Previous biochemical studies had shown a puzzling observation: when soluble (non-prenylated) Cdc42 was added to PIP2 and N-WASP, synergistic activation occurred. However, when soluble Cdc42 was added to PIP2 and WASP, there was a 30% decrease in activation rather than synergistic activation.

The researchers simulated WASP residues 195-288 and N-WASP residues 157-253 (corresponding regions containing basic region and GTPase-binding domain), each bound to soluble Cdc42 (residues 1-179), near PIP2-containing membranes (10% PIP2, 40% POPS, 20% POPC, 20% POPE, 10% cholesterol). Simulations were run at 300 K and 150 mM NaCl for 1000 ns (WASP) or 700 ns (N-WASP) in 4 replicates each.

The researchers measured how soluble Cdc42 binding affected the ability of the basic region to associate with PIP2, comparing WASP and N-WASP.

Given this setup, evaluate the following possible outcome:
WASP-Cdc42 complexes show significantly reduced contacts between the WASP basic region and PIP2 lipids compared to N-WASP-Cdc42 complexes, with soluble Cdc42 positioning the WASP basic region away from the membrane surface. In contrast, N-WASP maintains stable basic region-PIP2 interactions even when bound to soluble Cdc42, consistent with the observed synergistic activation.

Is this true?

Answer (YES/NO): YES